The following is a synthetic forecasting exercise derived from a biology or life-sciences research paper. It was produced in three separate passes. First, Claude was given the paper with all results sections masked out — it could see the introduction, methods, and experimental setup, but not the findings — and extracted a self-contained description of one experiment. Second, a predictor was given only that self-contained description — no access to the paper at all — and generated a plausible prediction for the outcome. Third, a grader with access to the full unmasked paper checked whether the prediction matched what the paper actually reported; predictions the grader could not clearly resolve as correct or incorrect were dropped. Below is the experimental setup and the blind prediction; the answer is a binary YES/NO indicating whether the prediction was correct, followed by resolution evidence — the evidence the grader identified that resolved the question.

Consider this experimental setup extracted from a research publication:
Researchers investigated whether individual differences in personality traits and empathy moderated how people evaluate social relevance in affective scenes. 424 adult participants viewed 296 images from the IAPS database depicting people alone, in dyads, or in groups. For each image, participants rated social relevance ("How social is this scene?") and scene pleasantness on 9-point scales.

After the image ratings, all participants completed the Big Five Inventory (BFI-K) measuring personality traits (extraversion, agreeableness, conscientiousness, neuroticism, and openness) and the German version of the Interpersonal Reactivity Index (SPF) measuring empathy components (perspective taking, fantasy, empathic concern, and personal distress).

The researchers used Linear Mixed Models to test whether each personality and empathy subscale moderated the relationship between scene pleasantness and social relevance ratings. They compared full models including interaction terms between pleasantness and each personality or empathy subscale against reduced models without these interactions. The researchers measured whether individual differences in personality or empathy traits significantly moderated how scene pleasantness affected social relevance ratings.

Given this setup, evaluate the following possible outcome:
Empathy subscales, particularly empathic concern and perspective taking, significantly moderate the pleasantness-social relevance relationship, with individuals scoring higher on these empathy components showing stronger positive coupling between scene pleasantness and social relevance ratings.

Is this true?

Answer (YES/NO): NO